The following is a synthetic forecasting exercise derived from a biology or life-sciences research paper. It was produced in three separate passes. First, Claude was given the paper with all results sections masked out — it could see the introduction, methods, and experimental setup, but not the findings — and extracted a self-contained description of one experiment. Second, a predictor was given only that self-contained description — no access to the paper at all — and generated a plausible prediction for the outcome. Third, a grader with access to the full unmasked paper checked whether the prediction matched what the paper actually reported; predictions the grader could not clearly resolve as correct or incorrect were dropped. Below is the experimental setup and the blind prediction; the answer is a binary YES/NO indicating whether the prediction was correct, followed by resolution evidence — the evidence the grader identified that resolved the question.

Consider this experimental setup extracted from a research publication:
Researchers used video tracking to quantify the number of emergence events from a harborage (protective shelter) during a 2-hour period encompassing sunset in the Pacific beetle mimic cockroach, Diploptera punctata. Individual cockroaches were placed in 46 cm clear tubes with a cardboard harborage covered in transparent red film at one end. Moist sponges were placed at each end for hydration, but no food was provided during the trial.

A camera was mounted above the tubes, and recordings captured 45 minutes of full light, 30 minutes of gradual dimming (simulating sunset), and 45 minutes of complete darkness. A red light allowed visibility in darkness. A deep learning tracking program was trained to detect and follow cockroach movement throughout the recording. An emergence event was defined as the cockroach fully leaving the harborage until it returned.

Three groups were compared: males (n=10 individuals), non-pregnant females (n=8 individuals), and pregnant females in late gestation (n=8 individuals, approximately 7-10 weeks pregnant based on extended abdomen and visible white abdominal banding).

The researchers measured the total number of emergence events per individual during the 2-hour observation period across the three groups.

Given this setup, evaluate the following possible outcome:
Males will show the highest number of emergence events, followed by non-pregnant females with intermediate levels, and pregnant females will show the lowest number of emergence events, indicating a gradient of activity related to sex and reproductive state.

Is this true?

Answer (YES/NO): NO